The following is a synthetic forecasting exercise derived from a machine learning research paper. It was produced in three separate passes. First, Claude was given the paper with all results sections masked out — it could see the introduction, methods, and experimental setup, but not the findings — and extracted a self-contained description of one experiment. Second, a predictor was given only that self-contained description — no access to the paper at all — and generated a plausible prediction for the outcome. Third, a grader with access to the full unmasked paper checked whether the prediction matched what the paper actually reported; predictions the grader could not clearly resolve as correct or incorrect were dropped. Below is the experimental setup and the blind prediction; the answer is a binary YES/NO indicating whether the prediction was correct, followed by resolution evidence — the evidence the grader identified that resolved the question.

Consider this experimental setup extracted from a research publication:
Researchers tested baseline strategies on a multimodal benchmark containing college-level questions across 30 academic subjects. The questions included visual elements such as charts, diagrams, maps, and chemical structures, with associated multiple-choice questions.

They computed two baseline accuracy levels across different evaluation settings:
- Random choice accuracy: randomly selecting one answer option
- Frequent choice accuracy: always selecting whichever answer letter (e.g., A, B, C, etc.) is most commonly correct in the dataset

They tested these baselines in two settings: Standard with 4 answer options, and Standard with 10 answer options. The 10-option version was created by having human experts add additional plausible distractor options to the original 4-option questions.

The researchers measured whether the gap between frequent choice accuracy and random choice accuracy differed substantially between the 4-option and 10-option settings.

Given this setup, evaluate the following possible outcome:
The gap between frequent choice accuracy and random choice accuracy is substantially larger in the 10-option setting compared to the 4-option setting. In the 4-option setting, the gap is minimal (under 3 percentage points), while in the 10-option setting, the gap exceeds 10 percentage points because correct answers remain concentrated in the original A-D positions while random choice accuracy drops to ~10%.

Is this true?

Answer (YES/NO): NO